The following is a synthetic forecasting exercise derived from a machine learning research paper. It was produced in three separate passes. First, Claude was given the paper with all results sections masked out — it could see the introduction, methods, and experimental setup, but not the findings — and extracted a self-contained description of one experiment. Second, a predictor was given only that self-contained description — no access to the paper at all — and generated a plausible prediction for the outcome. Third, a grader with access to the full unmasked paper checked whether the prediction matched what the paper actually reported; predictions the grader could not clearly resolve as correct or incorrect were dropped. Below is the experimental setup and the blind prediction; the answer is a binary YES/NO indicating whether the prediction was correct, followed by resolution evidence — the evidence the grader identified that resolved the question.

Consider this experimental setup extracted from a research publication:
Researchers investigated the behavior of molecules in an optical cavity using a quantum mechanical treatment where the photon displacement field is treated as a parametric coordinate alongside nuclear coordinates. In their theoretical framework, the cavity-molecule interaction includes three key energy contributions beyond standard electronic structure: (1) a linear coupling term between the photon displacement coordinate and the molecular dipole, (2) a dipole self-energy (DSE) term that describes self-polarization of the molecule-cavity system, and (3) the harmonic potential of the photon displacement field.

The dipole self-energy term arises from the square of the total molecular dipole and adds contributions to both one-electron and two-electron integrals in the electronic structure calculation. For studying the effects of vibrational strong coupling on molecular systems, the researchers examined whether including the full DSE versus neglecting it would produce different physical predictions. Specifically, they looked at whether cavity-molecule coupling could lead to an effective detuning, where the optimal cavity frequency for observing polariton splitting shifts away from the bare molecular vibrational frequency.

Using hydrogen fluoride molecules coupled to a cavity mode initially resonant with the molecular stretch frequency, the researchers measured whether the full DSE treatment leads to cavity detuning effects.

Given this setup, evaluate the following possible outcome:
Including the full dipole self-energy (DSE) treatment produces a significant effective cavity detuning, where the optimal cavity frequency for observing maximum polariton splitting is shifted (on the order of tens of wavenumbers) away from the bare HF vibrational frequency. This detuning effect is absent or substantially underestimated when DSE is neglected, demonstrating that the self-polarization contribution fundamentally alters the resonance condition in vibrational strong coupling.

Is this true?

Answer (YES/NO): NO